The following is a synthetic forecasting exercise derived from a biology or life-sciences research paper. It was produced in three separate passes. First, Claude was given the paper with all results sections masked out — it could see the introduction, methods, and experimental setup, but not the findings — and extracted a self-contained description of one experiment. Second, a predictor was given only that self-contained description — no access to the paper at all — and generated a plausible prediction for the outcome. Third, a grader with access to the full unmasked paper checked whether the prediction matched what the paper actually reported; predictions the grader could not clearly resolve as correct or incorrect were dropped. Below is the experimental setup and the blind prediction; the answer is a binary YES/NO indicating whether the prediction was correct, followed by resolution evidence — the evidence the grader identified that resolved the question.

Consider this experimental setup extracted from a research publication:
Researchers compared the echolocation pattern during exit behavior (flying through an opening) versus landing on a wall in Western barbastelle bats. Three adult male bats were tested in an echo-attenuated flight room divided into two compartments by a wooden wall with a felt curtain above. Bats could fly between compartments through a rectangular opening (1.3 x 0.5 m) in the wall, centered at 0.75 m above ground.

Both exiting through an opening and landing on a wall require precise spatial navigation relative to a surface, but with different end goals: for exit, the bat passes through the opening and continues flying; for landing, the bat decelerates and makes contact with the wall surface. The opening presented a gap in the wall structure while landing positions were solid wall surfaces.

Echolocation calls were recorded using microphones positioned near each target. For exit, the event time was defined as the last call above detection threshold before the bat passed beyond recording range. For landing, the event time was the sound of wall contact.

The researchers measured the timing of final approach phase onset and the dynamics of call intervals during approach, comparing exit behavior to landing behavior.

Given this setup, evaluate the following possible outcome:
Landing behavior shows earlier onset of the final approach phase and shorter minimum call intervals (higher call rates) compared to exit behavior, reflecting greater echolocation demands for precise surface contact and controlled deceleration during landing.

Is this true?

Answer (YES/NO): YES